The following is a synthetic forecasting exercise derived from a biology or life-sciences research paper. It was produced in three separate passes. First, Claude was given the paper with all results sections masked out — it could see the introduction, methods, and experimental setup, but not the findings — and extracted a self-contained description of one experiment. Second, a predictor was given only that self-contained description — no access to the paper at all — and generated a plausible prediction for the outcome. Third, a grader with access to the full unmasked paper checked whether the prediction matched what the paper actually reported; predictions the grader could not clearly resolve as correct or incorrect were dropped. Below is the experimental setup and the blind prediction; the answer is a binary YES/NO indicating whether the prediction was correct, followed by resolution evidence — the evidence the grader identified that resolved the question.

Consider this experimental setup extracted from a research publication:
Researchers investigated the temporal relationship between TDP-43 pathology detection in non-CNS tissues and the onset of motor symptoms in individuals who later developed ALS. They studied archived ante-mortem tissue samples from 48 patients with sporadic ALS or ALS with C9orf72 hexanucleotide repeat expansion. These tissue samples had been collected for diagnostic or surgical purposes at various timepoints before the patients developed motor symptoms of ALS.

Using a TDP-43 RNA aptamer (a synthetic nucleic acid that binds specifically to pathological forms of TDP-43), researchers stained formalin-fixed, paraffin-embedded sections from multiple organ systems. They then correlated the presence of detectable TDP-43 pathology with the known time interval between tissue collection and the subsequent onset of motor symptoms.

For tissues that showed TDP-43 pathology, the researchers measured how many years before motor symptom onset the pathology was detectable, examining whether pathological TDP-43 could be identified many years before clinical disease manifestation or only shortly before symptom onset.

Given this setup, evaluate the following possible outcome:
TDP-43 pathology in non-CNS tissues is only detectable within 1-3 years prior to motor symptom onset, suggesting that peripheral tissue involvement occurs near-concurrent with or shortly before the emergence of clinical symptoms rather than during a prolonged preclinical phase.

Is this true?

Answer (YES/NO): NO